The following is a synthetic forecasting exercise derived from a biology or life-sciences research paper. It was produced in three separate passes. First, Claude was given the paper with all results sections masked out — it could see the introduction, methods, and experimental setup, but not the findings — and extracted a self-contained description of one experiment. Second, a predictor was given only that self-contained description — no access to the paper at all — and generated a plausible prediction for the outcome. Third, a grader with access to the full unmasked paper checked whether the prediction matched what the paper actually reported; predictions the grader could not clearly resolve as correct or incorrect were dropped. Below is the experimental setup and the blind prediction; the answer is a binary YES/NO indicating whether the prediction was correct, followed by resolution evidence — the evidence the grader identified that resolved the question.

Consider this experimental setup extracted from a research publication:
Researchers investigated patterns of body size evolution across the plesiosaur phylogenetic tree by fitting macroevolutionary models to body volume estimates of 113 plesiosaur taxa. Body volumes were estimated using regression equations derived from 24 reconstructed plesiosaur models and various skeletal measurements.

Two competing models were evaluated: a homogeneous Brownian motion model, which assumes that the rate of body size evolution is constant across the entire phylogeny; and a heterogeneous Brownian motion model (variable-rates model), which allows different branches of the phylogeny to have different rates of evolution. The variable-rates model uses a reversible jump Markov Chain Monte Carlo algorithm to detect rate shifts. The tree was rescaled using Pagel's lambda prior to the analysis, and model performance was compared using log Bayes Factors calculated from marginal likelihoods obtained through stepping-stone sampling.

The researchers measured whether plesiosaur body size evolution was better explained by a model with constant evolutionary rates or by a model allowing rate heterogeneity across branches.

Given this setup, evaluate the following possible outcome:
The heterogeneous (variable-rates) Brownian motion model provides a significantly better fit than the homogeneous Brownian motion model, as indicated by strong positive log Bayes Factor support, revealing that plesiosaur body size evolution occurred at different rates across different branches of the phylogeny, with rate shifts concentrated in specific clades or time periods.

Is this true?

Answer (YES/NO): YES